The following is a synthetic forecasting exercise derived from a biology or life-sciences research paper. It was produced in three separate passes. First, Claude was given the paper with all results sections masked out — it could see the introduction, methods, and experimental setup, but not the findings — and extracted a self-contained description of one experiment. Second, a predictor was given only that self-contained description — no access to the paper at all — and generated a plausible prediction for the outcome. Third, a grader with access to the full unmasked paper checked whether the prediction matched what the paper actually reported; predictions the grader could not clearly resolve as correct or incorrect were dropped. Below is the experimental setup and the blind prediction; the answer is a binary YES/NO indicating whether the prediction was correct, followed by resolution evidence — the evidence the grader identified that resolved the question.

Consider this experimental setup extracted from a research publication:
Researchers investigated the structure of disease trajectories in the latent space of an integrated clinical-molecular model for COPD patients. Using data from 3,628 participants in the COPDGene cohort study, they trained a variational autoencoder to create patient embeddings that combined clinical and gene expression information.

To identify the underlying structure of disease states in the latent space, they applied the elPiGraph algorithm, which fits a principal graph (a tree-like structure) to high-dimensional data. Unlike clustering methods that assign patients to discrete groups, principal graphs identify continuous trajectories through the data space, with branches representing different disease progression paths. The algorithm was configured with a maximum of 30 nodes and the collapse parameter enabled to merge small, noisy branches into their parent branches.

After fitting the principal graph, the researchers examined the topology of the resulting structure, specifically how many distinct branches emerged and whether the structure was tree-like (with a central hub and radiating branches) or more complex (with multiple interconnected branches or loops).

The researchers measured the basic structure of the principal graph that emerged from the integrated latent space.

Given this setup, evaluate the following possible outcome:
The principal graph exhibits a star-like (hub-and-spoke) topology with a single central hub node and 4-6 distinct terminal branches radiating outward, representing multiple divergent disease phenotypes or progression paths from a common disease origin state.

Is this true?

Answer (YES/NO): NO